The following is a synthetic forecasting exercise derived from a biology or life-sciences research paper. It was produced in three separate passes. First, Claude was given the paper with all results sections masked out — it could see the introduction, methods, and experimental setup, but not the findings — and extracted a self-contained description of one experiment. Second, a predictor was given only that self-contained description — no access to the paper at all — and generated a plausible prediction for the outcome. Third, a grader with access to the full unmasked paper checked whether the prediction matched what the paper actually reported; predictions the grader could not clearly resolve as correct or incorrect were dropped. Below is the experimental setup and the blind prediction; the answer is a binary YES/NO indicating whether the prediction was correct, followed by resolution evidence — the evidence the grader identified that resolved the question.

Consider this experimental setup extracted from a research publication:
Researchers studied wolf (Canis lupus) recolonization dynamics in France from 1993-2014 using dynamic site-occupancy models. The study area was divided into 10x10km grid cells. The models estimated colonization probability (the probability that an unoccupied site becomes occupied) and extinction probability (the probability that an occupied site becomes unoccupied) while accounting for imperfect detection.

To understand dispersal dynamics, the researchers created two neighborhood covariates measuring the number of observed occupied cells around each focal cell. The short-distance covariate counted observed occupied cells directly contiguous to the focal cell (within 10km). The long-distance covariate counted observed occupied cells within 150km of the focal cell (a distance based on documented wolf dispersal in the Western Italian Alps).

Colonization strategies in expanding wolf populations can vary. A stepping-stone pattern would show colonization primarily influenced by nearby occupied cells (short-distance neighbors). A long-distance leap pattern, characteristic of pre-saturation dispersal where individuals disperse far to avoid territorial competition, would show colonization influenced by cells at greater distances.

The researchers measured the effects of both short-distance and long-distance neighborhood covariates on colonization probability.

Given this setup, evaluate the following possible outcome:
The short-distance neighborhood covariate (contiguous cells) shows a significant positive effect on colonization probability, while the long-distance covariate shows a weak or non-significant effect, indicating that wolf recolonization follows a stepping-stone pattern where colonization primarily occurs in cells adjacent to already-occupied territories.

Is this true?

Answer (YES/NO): NO